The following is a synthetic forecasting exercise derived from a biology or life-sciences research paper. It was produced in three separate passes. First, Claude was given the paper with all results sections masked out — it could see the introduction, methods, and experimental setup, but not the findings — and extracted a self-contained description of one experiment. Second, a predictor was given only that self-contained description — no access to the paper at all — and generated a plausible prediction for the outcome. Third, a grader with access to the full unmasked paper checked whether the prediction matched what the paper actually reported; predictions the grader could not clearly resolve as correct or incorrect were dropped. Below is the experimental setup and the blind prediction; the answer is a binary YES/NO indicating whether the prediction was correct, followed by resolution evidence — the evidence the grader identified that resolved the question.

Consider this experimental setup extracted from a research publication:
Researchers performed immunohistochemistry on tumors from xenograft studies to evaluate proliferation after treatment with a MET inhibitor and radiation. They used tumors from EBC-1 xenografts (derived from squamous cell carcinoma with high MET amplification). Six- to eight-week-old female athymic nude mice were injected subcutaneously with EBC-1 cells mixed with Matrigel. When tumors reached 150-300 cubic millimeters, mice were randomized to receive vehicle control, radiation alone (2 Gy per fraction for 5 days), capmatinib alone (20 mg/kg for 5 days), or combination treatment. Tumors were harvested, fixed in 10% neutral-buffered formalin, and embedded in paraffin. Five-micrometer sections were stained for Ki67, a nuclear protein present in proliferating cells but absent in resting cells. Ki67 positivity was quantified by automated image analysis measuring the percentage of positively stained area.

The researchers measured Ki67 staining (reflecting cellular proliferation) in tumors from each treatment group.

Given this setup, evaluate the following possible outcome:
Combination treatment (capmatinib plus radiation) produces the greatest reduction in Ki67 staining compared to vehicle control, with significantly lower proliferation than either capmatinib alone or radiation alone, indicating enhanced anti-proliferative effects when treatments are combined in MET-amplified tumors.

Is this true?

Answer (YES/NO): YES